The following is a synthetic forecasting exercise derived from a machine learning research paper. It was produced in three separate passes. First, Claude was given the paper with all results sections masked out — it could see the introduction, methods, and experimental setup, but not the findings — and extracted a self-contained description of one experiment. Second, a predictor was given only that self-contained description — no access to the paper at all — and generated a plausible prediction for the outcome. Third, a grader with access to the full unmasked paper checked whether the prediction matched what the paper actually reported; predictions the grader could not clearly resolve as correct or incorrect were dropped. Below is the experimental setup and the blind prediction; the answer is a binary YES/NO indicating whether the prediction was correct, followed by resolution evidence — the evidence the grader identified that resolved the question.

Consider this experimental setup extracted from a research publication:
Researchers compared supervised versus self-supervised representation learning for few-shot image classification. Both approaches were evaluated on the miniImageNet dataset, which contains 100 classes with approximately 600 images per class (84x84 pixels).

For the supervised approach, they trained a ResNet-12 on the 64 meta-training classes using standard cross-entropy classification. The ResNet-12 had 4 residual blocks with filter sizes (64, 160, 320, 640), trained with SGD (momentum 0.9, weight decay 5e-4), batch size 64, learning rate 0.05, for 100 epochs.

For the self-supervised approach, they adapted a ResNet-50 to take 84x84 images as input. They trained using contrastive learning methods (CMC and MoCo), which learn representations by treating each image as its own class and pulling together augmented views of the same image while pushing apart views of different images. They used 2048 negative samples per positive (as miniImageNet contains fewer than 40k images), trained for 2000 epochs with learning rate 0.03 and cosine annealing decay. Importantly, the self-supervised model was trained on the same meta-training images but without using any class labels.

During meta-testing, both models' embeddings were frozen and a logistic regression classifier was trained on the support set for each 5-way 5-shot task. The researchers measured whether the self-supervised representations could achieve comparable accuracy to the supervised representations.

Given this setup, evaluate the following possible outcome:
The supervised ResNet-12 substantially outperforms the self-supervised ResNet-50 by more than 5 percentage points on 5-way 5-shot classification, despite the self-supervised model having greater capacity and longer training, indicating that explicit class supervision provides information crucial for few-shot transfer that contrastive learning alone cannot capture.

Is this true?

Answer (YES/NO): NO